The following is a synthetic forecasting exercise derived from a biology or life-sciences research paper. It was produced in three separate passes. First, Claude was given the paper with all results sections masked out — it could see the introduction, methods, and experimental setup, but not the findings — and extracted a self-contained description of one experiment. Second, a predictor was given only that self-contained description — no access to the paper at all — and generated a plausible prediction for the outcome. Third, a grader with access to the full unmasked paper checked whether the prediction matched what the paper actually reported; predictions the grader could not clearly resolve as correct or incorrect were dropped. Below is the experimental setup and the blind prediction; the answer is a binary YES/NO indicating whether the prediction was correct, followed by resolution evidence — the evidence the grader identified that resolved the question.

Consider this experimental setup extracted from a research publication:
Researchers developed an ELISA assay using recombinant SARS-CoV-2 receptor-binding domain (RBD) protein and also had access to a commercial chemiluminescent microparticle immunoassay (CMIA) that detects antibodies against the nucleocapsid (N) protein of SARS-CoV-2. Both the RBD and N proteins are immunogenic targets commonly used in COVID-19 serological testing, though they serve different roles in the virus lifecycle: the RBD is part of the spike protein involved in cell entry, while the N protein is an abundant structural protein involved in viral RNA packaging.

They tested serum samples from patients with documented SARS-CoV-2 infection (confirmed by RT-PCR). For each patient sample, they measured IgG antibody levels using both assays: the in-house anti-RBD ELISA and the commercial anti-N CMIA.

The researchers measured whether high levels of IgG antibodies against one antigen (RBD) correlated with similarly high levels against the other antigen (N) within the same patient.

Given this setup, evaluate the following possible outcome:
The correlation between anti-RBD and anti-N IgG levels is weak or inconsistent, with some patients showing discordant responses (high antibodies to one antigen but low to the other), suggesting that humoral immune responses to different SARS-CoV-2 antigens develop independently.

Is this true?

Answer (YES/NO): YES